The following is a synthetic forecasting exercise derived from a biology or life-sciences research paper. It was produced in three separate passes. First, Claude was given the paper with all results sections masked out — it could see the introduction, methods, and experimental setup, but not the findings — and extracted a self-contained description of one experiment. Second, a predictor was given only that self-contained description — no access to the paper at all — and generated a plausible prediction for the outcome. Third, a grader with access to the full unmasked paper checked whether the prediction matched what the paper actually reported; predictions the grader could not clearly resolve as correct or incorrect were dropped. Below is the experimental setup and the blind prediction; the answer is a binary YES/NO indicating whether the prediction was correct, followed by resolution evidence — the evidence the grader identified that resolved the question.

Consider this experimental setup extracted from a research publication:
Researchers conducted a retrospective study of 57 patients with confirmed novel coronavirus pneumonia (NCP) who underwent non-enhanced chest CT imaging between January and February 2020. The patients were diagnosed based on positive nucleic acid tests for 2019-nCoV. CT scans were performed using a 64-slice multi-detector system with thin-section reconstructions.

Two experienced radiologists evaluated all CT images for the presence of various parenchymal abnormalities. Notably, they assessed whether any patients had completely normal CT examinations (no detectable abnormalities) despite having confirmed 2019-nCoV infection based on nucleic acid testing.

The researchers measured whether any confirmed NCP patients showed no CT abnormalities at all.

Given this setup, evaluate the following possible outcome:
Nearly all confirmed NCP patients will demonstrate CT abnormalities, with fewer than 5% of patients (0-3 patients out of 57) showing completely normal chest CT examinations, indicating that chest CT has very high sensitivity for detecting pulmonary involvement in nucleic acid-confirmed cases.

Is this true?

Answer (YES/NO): YES